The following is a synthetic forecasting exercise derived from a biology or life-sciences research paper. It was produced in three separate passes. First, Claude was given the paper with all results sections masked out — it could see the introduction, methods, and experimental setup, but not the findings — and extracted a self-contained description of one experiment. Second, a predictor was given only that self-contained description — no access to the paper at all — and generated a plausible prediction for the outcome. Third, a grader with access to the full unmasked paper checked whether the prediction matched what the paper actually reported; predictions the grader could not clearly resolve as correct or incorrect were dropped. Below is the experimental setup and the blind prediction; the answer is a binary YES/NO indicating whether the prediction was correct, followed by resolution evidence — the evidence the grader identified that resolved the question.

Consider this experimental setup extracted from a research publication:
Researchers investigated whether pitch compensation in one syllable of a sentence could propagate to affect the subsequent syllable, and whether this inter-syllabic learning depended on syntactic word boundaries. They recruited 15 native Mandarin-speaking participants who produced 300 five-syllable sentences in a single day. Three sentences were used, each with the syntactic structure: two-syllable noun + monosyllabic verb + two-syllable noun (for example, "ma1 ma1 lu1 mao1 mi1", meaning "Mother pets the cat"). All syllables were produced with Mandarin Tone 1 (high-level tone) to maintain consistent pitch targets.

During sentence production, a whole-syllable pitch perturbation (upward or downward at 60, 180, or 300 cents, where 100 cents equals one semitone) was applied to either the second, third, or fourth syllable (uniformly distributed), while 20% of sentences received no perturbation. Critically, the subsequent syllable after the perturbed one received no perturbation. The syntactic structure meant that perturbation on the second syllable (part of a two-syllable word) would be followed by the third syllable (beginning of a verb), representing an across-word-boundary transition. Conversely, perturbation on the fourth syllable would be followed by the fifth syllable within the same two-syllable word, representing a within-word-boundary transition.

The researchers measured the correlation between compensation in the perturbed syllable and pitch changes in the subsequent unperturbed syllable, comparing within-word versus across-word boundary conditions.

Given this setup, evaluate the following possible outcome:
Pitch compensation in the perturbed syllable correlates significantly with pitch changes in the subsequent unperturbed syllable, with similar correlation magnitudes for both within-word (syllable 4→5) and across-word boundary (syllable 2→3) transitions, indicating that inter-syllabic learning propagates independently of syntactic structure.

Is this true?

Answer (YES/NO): NO